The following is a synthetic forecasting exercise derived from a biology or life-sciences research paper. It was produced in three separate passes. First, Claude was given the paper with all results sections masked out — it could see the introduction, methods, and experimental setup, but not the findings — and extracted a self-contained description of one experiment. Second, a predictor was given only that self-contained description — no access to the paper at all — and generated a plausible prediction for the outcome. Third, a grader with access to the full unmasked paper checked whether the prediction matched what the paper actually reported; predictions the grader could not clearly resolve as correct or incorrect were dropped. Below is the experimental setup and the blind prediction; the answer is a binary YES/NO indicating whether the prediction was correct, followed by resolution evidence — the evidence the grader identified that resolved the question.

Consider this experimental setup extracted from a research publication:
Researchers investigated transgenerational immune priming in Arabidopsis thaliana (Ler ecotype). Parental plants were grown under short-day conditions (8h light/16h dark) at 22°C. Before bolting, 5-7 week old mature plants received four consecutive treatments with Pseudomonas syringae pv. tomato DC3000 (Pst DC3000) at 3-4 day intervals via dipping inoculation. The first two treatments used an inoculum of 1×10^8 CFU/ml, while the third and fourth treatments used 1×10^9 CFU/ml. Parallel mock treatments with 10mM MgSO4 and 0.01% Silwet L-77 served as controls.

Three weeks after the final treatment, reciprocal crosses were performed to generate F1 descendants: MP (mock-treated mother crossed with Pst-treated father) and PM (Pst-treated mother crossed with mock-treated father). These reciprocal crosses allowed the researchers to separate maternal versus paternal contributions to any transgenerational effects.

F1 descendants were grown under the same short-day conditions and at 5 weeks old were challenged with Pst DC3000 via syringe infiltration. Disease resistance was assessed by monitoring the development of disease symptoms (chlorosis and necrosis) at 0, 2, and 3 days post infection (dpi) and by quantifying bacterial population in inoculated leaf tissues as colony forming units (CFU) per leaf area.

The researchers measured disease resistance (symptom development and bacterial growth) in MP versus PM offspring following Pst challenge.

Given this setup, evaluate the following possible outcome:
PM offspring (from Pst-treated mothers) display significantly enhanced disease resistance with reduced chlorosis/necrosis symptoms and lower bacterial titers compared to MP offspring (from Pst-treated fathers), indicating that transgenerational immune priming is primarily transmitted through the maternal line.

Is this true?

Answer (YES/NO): NO